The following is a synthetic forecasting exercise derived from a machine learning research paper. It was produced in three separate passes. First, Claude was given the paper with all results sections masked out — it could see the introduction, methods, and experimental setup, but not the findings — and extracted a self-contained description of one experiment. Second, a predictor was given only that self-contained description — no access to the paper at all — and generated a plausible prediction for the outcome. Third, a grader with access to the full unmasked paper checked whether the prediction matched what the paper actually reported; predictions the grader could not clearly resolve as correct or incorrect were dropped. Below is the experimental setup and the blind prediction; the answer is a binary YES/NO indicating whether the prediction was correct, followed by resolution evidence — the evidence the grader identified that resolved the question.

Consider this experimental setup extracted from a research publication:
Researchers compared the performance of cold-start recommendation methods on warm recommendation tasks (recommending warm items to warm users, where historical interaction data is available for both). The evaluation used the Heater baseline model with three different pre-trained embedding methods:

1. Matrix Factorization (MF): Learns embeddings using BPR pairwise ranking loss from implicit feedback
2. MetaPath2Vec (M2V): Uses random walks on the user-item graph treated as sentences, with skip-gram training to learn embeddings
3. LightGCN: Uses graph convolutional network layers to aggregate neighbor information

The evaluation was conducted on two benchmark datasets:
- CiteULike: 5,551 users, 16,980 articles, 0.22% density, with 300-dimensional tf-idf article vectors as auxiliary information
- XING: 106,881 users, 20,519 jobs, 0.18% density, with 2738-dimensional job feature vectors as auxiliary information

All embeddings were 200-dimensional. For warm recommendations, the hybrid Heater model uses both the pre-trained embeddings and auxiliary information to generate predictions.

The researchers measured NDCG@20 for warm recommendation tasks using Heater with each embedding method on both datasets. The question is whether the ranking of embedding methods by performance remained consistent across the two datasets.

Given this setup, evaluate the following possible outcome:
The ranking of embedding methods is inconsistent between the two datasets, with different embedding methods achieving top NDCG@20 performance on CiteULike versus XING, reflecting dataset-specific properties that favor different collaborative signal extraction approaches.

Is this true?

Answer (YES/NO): NO